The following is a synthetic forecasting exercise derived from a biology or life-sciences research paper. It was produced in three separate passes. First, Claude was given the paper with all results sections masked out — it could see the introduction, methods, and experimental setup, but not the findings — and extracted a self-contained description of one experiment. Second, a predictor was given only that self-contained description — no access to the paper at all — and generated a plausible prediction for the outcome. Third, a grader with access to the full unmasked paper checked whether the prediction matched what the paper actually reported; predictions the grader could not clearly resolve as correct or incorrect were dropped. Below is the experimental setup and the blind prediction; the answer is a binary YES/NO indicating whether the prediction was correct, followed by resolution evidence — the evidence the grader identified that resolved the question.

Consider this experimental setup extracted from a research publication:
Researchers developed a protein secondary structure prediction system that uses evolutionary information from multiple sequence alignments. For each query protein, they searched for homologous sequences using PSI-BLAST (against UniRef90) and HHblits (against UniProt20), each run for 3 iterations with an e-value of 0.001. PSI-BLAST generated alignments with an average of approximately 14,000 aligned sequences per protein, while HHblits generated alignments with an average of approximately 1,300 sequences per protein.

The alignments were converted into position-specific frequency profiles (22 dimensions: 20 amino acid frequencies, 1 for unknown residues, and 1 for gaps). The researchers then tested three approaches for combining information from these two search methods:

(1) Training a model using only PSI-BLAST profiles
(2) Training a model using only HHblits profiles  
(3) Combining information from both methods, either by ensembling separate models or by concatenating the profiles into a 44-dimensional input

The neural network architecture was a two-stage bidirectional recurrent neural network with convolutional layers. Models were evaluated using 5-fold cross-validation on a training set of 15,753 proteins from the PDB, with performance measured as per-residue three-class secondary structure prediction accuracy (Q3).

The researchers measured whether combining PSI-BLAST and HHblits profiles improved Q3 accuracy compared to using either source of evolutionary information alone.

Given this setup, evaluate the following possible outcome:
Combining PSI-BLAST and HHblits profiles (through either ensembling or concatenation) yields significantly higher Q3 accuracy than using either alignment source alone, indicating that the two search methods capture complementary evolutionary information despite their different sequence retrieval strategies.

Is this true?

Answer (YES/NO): YES